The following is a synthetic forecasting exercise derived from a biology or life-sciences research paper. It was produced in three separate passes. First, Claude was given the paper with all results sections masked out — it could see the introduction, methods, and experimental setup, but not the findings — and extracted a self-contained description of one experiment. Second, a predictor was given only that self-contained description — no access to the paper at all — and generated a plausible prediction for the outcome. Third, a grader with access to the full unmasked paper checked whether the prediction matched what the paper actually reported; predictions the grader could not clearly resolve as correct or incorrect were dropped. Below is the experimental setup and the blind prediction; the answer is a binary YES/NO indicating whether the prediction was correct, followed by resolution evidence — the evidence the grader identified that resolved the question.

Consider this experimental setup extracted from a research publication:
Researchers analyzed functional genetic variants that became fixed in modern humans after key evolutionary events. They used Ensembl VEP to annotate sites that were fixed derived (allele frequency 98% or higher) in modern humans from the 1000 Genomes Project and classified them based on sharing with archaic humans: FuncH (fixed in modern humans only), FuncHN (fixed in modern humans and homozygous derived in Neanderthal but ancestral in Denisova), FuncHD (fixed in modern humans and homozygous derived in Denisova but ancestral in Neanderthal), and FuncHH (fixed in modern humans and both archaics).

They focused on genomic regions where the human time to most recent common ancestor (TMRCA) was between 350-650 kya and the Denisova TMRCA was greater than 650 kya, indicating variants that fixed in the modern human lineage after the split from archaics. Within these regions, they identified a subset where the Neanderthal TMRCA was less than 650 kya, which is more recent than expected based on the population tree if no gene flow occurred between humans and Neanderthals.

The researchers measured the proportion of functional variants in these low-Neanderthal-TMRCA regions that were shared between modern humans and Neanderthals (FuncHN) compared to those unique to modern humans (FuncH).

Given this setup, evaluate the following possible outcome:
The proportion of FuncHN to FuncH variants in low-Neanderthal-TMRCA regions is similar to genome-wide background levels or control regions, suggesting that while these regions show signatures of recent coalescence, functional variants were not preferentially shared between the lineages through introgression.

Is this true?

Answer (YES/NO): NO